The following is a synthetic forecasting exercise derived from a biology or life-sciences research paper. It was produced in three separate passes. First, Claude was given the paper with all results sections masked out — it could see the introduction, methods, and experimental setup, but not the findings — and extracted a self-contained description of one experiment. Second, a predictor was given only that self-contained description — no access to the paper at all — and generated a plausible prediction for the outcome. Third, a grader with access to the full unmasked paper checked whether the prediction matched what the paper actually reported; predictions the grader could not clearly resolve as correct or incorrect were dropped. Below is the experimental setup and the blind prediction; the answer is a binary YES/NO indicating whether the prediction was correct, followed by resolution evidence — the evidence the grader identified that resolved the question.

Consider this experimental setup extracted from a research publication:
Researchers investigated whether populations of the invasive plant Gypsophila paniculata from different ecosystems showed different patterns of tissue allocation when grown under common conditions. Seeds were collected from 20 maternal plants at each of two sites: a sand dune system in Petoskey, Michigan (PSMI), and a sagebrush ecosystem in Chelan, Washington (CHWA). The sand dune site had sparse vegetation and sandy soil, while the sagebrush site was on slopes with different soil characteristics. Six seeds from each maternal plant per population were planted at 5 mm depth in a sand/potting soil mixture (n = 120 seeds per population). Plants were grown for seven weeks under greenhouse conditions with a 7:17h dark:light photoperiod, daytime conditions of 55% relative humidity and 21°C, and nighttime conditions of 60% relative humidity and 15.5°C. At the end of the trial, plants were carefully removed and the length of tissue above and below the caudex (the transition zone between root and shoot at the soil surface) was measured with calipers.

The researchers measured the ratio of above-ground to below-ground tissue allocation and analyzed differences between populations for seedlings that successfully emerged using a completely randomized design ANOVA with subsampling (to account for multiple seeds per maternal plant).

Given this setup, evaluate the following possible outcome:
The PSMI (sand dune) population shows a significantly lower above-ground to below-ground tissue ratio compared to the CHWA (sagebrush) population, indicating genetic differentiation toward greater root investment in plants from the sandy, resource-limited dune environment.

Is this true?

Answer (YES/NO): NO